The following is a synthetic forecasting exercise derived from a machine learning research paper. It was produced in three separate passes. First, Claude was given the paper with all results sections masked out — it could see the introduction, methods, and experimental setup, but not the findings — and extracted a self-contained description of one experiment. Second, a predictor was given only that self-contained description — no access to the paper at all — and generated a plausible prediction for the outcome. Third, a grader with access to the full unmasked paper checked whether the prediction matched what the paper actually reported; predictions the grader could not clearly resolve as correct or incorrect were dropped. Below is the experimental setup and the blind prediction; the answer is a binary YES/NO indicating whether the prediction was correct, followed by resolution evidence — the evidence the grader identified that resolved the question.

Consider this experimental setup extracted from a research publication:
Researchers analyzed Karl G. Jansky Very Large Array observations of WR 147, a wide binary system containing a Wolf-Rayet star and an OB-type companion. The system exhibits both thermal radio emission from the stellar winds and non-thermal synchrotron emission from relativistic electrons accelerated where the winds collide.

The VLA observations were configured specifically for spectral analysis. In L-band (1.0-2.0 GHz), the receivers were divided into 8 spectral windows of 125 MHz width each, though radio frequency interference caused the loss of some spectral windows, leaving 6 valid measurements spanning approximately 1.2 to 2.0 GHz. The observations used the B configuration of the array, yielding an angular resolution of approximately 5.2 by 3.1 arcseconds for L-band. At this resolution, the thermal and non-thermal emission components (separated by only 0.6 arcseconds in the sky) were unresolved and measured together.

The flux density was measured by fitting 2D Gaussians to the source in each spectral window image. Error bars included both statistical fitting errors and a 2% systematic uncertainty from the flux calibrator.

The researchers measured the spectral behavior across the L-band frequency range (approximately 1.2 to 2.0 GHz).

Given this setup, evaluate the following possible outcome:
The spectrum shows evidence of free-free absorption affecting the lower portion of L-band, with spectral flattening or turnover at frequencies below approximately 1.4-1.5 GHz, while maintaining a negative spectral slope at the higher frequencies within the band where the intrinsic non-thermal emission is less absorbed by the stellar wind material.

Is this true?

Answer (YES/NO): NO